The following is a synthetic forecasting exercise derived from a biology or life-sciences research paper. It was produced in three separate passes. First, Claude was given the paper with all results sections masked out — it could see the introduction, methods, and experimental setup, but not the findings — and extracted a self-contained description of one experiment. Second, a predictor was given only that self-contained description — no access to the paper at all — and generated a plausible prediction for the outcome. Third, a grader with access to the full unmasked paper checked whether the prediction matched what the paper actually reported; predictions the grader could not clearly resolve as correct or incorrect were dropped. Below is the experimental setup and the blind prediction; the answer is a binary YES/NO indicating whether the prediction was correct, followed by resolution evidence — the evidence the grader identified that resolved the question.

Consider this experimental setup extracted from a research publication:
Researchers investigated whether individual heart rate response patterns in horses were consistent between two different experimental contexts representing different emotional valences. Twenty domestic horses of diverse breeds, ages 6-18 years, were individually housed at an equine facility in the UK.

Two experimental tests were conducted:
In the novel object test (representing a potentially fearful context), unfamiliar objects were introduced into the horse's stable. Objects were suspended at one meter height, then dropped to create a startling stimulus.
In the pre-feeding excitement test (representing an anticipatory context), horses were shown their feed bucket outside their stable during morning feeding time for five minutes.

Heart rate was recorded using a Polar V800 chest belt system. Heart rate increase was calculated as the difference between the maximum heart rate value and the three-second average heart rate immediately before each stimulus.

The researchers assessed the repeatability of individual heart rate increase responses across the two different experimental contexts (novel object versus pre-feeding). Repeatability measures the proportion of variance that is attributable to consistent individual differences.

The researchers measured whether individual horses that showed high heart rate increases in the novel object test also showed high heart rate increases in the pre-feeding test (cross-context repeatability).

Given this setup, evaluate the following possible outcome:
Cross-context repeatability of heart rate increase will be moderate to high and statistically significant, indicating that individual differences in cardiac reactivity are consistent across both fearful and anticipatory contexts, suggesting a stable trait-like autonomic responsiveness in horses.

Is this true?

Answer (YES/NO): NO